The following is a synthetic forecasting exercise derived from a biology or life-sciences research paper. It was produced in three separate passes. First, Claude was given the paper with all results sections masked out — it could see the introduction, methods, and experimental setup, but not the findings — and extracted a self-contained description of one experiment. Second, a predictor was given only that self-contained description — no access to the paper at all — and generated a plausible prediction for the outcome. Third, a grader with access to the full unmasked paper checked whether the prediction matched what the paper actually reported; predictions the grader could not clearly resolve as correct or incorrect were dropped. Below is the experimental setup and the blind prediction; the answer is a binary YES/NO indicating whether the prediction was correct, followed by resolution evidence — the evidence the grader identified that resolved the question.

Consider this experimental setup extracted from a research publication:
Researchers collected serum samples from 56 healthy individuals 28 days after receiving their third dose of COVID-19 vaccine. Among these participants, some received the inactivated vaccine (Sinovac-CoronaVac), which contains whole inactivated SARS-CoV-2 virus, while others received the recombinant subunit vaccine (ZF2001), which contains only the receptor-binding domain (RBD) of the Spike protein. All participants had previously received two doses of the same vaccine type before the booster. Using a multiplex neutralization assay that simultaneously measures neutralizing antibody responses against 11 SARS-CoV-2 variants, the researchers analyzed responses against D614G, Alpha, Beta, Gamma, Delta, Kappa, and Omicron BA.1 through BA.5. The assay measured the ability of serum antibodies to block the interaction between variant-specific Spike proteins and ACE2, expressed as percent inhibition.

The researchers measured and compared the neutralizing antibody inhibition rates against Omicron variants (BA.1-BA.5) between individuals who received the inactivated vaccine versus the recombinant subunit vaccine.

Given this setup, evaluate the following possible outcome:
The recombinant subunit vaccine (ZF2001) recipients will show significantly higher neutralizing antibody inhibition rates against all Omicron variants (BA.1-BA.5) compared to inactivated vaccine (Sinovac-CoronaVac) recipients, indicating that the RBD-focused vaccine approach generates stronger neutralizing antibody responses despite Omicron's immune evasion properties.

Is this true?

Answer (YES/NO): NO